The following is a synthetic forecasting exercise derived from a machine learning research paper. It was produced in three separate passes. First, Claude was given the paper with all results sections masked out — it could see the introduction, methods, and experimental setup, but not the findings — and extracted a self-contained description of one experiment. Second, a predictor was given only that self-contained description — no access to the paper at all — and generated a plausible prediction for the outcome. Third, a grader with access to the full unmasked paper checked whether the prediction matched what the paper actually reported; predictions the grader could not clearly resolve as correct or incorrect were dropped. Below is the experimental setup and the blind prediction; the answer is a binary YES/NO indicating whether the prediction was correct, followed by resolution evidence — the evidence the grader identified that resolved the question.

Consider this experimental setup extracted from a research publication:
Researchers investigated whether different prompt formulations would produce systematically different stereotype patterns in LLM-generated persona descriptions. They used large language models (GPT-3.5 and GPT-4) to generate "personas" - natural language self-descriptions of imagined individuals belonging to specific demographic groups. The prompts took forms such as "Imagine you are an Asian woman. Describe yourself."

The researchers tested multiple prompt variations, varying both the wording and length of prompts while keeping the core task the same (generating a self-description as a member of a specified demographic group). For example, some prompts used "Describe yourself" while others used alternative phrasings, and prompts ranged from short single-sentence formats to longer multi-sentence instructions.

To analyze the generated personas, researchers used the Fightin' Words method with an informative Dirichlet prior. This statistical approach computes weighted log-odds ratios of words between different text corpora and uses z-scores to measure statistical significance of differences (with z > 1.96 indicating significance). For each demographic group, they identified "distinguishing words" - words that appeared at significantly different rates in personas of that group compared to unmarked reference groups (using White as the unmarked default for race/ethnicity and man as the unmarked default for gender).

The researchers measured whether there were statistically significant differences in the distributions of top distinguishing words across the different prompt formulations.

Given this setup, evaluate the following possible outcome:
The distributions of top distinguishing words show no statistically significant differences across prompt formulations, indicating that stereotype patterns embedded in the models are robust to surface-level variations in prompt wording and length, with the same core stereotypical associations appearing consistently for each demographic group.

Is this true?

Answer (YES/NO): YES